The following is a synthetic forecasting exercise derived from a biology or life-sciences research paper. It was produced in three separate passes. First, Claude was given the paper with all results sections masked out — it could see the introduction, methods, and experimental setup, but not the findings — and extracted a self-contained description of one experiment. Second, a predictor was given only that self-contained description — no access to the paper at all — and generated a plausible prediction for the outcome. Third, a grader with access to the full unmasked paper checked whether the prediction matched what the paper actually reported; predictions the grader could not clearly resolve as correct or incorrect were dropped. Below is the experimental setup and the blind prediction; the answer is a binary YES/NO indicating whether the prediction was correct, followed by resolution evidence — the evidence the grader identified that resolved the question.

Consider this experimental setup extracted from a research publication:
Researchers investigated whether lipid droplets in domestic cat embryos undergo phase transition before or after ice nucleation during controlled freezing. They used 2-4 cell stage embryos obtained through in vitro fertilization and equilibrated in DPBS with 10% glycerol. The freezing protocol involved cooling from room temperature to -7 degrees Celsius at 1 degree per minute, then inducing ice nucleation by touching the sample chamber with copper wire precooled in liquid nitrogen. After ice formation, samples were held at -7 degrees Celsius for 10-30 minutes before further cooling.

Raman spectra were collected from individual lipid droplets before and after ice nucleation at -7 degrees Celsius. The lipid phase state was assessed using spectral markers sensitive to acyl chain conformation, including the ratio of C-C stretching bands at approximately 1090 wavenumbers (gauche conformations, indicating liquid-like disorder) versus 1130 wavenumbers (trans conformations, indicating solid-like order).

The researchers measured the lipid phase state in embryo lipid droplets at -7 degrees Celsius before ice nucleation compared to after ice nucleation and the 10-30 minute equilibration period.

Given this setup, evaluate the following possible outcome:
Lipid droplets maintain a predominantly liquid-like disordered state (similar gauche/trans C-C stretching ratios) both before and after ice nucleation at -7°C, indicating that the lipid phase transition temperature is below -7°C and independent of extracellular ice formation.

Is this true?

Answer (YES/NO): NO